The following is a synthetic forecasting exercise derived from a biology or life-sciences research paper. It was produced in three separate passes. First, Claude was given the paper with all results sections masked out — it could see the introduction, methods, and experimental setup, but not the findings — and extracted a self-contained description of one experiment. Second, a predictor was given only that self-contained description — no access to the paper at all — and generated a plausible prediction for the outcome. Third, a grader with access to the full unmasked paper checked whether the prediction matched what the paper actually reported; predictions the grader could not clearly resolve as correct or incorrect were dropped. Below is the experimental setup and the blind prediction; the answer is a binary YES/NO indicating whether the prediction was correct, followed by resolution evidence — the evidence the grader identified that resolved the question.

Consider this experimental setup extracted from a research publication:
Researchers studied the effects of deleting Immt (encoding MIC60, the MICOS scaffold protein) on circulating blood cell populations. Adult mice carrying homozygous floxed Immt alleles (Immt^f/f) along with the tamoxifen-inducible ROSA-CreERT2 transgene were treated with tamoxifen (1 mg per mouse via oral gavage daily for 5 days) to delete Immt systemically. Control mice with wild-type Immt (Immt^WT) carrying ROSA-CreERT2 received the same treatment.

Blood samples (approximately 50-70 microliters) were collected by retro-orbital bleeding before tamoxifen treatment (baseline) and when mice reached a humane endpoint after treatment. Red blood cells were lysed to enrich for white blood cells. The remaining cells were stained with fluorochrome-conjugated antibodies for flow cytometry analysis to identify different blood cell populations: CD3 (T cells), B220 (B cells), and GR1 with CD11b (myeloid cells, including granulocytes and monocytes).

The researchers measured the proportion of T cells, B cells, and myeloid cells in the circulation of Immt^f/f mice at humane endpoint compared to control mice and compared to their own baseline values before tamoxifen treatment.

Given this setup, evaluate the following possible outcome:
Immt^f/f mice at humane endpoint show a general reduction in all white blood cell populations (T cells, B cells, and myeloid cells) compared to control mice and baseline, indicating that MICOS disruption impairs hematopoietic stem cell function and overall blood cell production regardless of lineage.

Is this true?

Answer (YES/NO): NO